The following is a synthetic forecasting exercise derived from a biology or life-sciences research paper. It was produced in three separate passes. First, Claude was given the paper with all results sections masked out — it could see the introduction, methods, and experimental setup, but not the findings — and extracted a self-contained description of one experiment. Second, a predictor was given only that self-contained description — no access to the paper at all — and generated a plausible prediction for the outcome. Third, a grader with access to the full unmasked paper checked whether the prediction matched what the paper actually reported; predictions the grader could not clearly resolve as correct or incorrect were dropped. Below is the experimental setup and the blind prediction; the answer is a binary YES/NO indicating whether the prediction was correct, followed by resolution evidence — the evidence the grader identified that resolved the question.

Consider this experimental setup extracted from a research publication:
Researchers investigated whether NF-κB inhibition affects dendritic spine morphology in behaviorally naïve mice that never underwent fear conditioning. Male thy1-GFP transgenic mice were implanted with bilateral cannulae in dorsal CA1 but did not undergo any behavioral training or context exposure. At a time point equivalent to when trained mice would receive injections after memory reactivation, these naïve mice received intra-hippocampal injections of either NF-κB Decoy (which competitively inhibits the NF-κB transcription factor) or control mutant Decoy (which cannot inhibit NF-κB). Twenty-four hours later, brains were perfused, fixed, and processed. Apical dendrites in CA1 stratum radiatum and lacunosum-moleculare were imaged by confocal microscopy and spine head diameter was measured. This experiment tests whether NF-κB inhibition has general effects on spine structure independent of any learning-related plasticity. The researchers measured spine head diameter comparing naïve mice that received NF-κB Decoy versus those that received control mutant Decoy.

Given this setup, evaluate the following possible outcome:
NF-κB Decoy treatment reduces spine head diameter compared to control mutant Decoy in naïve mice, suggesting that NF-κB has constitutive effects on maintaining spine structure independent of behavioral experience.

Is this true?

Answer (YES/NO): NO